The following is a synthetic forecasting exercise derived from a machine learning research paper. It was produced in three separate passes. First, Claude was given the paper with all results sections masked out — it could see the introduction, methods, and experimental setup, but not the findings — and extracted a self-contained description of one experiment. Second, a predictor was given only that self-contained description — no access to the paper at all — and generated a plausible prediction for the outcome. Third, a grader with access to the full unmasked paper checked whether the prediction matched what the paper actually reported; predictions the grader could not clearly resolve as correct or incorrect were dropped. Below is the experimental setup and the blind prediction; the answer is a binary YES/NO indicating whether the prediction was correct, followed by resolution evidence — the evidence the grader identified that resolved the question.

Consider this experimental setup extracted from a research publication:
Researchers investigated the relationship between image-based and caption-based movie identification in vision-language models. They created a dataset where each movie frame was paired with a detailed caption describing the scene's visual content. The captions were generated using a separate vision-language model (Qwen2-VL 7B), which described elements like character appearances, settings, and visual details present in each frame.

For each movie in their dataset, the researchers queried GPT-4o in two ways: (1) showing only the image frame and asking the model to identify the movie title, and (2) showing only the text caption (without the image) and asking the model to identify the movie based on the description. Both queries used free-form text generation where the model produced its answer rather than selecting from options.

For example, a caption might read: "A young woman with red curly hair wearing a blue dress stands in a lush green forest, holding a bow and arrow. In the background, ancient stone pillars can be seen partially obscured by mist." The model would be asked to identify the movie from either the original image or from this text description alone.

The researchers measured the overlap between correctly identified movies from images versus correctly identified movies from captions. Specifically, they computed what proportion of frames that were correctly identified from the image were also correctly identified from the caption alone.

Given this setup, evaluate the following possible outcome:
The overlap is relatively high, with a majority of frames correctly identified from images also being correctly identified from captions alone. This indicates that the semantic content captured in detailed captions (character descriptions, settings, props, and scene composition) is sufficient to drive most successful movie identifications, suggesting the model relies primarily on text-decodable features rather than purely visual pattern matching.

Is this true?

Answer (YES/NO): NO